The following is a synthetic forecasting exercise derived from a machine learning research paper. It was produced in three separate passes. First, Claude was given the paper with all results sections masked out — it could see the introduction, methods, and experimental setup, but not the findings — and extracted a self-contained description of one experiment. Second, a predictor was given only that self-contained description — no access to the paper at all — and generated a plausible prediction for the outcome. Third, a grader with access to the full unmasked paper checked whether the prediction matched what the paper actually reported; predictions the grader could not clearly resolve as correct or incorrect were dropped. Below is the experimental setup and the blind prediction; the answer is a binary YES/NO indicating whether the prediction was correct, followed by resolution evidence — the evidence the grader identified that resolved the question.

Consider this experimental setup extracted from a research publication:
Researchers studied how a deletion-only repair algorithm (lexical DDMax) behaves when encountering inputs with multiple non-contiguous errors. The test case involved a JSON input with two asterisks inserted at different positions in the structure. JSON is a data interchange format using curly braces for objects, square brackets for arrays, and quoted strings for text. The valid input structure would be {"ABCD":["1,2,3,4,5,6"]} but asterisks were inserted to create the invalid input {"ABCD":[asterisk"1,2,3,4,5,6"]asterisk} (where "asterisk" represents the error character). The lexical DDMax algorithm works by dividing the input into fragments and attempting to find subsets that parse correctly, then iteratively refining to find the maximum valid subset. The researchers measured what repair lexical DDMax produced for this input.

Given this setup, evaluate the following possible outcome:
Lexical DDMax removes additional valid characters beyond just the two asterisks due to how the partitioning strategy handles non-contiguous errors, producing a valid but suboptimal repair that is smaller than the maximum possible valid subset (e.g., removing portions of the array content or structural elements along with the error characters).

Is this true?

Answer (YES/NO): YES